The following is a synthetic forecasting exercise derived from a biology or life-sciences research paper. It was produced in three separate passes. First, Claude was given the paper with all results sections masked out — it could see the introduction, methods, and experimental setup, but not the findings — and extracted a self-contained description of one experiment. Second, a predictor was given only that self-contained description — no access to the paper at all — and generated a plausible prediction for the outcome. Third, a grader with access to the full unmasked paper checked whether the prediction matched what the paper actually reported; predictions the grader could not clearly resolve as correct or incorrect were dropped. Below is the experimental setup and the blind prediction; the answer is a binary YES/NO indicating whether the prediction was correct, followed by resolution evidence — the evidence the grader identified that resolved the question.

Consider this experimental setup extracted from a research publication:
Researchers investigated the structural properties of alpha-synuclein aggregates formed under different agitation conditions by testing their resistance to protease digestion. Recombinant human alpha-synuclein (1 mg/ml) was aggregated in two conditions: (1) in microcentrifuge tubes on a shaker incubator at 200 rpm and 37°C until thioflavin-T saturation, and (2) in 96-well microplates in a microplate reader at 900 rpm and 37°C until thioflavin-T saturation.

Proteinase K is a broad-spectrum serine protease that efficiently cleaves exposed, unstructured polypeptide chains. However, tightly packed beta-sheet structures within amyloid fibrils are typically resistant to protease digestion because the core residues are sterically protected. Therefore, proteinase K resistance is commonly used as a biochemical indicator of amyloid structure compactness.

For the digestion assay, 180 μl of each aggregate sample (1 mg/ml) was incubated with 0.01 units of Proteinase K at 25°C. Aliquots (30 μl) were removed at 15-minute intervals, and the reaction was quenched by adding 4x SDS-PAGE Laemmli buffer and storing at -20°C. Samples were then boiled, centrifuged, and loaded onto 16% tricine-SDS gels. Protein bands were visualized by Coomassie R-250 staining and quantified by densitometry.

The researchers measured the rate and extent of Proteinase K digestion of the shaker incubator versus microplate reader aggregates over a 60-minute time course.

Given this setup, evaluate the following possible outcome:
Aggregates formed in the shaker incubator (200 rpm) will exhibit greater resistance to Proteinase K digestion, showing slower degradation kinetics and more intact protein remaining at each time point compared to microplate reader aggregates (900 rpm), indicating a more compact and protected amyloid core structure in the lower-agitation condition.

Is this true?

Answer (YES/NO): YES